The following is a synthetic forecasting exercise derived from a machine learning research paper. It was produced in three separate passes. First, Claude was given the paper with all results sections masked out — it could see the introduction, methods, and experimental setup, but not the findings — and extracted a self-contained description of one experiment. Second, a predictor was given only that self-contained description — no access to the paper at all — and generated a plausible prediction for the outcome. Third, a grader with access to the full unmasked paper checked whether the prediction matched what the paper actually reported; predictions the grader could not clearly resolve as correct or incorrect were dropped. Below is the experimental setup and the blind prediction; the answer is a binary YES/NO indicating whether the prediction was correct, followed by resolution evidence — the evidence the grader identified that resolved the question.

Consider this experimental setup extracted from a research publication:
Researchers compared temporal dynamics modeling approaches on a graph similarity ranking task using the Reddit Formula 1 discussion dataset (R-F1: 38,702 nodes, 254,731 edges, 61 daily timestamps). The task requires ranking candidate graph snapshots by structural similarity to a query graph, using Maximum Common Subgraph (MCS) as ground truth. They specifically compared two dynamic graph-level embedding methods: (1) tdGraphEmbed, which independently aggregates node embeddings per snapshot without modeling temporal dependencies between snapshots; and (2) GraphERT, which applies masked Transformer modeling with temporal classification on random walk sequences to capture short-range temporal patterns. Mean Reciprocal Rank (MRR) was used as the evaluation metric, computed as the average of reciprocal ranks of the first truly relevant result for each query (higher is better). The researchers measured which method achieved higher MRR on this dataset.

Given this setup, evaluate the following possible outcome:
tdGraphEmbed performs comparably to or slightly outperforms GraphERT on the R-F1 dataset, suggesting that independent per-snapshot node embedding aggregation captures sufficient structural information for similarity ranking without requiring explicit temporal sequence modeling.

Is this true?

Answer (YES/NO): YES